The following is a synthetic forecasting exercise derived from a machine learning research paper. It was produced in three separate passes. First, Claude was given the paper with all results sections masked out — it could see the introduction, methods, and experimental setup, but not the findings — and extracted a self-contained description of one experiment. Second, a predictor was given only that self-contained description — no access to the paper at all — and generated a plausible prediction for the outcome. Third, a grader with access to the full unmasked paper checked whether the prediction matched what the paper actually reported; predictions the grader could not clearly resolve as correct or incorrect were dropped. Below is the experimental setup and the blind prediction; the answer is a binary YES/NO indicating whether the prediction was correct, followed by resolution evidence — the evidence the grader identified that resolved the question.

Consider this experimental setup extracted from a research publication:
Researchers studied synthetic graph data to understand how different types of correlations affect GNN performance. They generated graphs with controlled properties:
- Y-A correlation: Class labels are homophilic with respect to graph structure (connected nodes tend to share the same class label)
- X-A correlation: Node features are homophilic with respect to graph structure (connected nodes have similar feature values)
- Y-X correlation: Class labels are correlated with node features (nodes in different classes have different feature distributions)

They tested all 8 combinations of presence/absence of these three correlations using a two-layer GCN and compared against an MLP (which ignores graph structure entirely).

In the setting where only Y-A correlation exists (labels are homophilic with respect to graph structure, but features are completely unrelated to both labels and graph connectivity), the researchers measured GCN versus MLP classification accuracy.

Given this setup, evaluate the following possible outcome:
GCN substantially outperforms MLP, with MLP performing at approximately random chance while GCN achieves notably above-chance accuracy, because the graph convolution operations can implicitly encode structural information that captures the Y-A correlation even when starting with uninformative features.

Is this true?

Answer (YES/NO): YES